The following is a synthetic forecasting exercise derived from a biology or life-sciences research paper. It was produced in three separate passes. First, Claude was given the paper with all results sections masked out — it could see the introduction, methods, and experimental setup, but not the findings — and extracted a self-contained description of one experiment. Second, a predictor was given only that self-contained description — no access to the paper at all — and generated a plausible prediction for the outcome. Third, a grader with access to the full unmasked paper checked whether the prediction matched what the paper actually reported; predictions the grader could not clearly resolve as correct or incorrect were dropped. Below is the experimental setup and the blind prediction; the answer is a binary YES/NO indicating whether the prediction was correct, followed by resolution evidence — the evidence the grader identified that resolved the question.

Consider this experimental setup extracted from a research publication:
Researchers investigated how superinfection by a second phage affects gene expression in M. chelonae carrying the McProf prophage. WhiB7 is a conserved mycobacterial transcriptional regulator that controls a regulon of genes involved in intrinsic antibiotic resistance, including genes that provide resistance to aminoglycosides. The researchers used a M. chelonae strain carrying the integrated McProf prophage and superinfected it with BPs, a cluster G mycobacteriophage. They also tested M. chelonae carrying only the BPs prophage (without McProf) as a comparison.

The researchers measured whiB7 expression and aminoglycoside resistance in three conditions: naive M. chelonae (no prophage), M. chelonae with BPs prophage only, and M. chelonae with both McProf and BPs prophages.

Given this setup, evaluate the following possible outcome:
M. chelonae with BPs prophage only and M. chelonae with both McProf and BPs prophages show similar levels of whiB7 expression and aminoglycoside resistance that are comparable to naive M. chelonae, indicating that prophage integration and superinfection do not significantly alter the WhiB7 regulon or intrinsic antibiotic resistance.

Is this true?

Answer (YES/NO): NO